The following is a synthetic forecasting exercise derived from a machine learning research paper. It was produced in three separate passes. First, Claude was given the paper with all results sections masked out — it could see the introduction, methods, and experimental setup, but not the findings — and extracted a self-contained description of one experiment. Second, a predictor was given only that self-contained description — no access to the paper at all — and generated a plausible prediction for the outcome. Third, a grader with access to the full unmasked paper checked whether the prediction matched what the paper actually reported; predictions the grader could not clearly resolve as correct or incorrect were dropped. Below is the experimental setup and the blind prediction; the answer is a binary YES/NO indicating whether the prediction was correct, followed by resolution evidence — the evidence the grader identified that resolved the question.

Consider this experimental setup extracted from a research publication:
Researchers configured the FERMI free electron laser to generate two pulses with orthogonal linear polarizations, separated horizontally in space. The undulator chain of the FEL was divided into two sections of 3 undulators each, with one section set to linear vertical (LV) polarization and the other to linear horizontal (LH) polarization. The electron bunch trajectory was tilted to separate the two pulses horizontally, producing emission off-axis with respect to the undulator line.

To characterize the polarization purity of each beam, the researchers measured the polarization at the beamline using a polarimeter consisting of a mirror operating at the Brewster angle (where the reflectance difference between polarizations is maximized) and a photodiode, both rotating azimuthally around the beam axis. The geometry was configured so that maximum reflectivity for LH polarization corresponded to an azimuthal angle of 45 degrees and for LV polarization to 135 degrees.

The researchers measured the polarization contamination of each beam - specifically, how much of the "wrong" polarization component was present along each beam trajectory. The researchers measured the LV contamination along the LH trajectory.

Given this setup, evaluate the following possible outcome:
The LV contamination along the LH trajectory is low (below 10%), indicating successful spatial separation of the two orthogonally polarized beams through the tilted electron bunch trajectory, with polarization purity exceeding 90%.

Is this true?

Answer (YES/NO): NO